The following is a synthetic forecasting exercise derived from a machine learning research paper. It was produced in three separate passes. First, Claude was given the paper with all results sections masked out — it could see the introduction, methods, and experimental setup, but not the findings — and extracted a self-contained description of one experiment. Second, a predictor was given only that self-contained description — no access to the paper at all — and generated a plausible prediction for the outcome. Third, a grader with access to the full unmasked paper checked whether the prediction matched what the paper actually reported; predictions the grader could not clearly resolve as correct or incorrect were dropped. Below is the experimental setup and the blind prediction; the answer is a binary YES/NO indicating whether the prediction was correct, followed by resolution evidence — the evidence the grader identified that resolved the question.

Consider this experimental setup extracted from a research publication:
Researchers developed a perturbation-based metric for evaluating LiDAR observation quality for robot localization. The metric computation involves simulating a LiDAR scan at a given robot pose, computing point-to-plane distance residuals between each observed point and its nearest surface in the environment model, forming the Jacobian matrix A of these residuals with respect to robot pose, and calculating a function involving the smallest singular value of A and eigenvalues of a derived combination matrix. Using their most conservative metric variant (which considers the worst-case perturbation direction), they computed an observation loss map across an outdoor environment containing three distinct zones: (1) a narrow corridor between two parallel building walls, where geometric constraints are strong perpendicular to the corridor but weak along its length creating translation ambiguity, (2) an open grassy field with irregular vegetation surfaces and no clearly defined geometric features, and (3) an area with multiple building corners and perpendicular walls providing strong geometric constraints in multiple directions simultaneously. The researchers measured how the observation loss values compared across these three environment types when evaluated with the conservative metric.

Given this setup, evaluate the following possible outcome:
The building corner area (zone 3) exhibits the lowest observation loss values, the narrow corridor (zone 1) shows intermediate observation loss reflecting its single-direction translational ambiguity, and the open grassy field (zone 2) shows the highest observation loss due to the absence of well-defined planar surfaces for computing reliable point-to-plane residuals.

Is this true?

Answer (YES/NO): NO